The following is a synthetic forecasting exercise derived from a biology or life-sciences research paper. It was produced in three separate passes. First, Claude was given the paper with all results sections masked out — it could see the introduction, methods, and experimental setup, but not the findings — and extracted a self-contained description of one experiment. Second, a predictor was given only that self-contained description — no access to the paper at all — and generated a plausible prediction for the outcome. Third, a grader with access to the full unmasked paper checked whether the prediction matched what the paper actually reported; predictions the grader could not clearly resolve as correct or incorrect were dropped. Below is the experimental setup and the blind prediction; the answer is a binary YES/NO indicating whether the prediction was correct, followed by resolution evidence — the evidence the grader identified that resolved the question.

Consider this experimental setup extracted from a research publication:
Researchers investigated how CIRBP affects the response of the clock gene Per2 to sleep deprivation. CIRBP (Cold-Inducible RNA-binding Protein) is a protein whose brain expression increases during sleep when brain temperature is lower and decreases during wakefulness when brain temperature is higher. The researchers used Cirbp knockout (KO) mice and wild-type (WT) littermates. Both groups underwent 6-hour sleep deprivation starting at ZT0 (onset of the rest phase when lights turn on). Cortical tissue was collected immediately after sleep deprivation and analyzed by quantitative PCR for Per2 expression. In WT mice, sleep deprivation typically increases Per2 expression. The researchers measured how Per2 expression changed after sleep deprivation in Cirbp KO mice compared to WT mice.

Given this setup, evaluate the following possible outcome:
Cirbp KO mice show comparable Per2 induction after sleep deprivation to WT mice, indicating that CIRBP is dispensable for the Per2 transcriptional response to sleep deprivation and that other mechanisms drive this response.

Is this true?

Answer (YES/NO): NO